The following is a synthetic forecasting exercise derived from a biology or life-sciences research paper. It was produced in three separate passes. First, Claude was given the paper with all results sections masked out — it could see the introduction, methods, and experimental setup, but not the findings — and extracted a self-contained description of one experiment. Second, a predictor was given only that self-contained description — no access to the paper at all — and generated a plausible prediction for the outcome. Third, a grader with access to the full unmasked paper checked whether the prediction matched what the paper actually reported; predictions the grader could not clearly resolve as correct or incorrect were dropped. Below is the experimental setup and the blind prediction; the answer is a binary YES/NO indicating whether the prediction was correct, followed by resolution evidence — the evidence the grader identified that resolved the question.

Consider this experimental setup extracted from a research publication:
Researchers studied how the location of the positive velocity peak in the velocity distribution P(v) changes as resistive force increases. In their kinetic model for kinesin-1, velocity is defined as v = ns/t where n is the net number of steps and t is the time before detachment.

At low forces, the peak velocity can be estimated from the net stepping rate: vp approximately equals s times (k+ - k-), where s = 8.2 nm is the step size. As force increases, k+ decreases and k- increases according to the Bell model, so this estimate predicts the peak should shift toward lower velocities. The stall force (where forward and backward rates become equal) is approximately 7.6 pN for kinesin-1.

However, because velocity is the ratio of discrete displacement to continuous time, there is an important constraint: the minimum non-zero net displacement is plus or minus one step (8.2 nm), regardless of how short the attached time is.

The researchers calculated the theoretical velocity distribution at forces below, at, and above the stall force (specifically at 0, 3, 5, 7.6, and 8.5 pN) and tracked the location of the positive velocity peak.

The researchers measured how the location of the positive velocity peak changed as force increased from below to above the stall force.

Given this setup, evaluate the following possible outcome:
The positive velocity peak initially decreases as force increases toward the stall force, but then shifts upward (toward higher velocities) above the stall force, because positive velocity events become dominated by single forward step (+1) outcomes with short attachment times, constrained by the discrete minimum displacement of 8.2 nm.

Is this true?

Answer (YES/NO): YES